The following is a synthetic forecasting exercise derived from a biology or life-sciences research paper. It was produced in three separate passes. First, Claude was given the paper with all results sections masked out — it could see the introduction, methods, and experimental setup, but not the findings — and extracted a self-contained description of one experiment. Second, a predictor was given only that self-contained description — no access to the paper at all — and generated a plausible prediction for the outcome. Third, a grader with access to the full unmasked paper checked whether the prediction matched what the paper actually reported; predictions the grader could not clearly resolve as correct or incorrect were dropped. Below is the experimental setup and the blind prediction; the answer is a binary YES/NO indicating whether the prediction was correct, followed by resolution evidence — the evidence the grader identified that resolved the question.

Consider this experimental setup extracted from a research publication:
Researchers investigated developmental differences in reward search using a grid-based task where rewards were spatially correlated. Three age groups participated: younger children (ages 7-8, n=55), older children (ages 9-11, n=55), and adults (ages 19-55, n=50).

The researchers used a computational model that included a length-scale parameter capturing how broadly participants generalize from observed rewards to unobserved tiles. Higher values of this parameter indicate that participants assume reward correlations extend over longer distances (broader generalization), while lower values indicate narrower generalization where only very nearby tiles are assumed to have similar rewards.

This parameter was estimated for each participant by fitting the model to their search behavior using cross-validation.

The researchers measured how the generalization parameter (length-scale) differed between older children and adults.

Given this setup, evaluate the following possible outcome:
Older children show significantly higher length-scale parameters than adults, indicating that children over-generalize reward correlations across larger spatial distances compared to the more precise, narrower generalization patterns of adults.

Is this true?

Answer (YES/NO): NO